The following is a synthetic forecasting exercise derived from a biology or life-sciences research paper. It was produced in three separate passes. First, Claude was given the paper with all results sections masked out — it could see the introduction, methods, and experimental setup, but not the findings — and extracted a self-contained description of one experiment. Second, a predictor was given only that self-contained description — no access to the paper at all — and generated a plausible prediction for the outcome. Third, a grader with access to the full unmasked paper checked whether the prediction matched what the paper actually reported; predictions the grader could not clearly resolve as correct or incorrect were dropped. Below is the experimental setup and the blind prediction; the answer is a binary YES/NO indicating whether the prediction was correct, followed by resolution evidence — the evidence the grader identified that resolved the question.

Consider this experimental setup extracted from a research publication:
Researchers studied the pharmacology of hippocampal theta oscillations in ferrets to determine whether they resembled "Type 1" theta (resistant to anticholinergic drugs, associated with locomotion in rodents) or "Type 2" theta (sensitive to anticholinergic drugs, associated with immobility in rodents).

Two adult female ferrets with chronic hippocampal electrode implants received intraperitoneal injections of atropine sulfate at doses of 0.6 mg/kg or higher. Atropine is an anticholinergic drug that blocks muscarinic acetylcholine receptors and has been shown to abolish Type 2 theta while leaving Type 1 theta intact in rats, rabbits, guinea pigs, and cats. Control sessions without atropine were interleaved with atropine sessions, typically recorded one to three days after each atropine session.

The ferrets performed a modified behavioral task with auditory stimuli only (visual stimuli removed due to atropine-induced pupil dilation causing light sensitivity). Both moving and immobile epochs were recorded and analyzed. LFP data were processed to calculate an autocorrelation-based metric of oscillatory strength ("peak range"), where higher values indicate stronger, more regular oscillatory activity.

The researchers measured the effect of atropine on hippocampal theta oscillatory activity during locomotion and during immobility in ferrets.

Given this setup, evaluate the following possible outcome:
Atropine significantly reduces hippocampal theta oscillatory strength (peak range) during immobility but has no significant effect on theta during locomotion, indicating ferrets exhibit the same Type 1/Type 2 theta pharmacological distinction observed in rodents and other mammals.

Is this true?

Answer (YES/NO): YES